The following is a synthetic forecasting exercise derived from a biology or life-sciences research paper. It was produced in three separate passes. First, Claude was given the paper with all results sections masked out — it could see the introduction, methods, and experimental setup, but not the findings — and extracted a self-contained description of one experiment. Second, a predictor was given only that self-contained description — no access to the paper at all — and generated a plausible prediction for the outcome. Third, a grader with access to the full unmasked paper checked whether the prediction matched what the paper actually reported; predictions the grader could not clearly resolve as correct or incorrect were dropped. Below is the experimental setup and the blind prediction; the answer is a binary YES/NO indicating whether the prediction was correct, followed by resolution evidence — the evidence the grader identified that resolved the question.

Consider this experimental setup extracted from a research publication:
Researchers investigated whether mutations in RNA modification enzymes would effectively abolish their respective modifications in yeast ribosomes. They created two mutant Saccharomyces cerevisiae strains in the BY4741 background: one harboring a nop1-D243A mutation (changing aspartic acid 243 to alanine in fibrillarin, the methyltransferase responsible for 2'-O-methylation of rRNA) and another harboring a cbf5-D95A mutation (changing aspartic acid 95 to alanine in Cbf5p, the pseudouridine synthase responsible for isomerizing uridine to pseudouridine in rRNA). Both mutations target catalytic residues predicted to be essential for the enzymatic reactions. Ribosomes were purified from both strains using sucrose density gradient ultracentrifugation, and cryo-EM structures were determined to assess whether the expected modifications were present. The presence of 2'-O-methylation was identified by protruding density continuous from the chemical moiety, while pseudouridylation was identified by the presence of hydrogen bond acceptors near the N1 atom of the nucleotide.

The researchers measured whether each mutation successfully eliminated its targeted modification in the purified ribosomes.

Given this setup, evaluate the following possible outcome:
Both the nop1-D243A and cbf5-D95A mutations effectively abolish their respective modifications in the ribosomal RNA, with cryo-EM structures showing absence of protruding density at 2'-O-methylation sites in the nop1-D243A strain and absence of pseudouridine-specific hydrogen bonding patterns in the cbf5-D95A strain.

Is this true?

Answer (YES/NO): NO